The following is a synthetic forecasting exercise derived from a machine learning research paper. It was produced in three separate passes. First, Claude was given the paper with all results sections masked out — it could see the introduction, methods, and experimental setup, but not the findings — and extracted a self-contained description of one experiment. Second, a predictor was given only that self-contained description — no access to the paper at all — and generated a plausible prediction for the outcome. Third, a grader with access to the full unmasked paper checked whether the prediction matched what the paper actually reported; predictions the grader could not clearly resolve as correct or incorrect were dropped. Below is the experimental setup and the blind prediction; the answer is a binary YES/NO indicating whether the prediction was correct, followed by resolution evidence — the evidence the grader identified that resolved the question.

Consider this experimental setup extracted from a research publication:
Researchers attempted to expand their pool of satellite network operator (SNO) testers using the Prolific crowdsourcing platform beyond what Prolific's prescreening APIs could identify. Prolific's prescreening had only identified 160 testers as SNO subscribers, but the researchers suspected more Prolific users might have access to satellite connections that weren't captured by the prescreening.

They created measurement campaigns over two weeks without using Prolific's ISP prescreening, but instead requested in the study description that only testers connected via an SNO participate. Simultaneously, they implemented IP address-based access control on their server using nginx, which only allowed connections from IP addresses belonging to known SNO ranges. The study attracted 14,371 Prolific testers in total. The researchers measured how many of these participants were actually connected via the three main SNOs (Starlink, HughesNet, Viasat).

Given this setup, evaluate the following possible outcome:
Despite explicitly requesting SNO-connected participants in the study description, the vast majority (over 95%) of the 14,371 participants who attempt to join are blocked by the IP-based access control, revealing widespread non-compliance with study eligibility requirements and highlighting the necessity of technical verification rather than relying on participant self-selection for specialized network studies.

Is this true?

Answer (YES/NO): YES